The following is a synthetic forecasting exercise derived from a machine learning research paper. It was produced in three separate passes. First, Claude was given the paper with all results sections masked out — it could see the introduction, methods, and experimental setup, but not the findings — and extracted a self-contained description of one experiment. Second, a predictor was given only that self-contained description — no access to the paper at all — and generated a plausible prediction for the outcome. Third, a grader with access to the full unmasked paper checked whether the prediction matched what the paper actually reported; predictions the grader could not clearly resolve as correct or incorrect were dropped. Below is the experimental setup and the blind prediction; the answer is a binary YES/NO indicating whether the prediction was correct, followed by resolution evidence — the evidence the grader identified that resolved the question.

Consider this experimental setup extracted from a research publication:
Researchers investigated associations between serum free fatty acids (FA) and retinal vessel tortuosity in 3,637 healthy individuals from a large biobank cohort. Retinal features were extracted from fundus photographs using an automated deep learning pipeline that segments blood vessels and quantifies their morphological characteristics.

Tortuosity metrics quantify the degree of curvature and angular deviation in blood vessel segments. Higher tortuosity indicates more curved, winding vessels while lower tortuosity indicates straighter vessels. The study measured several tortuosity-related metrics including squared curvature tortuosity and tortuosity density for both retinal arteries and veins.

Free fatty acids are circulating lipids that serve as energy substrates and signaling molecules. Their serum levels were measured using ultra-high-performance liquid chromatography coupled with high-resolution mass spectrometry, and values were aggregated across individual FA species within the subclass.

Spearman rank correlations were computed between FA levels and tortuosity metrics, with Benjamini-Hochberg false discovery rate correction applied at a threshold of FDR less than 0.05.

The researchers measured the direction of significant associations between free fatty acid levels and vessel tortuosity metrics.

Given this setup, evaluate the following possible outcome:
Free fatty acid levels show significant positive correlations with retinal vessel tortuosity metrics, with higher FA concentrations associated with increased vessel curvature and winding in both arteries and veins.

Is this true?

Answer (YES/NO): NO